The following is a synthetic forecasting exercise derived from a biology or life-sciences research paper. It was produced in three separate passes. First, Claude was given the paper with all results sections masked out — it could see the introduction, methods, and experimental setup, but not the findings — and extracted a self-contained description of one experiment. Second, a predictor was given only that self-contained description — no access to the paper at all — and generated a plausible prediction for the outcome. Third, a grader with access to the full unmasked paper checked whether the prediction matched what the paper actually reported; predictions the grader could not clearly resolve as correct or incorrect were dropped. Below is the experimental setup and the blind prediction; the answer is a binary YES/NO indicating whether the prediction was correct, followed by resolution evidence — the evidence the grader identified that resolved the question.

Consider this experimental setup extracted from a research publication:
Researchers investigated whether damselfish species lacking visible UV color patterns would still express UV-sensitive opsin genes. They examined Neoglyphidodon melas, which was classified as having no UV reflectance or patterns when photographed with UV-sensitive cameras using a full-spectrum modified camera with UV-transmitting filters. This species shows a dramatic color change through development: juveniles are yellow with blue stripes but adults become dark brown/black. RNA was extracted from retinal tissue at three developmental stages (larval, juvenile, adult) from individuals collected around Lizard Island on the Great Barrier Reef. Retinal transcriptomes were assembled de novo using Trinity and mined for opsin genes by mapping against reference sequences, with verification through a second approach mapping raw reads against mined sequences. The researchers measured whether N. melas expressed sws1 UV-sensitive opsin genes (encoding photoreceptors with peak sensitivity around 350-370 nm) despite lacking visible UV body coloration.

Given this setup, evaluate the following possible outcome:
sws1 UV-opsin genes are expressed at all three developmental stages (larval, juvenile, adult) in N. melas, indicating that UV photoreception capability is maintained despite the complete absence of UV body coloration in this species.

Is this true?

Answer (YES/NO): YES